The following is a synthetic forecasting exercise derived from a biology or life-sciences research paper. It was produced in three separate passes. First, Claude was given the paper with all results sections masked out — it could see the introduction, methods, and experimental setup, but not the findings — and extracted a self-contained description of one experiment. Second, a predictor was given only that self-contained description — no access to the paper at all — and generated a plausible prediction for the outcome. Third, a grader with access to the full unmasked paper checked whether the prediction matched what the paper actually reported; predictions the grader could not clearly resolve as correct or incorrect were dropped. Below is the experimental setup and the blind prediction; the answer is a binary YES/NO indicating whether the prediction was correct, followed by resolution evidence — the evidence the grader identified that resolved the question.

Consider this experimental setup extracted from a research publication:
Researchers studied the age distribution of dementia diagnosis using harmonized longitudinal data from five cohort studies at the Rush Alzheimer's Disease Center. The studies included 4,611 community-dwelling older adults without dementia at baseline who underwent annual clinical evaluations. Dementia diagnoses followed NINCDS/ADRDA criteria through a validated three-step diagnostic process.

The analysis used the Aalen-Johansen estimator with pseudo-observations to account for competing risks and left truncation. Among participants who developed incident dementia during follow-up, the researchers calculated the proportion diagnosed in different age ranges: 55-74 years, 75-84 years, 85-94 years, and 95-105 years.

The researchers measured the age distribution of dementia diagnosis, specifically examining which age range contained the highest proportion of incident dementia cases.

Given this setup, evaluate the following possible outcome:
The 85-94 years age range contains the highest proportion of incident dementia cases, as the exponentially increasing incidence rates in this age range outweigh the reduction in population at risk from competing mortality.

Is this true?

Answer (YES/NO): YES